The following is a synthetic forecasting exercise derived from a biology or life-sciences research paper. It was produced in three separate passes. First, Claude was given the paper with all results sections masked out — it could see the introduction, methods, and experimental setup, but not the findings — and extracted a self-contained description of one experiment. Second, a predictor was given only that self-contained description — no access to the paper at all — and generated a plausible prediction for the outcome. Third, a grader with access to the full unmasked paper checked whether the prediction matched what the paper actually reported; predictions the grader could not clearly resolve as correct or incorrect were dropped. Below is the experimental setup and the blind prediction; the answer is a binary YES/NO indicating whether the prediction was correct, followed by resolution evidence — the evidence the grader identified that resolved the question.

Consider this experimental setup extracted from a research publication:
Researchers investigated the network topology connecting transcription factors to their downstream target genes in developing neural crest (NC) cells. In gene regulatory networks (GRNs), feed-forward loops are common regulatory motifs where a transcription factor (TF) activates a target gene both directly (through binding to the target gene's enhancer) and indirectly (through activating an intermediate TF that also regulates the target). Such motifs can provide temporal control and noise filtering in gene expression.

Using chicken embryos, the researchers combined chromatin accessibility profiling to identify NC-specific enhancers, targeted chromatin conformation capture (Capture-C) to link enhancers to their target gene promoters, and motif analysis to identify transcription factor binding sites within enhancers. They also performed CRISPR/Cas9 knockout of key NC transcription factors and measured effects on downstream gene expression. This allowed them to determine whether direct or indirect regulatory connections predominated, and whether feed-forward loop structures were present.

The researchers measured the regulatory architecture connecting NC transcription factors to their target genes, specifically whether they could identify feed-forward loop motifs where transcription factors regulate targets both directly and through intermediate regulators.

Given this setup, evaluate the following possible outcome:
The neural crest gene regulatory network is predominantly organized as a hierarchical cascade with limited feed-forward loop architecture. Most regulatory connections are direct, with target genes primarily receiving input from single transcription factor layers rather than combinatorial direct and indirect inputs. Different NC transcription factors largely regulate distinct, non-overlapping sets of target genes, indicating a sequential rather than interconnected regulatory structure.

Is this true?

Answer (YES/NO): NO